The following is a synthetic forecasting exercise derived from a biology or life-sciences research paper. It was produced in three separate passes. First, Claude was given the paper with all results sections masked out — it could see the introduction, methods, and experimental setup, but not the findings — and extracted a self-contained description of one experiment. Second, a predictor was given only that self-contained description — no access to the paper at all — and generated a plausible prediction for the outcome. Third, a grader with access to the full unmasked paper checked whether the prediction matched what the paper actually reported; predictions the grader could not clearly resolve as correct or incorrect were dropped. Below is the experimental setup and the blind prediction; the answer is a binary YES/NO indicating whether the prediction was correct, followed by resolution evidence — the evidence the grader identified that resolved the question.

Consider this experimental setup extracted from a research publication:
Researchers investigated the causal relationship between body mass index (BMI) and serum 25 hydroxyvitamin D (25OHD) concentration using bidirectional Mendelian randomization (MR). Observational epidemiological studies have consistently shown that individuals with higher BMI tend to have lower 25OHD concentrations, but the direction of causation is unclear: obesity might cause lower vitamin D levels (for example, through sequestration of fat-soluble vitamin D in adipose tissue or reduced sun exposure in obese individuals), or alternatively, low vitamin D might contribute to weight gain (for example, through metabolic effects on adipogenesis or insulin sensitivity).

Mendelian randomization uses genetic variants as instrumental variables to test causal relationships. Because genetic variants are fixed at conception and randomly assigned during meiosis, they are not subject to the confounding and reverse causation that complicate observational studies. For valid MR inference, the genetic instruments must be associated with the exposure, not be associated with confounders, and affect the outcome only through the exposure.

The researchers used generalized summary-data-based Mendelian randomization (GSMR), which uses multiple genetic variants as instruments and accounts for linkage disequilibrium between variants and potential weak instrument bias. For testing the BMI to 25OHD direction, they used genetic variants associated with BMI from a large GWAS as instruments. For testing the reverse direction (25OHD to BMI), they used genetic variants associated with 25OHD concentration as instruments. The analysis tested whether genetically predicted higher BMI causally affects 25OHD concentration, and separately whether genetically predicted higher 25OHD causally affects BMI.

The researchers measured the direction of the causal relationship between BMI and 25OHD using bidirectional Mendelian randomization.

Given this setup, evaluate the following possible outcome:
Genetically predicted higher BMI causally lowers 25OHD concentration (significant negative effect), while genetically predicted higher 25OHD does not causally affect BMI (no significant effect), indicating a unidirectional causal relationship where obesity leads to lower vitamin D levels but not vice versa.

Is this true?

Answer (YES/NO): YES